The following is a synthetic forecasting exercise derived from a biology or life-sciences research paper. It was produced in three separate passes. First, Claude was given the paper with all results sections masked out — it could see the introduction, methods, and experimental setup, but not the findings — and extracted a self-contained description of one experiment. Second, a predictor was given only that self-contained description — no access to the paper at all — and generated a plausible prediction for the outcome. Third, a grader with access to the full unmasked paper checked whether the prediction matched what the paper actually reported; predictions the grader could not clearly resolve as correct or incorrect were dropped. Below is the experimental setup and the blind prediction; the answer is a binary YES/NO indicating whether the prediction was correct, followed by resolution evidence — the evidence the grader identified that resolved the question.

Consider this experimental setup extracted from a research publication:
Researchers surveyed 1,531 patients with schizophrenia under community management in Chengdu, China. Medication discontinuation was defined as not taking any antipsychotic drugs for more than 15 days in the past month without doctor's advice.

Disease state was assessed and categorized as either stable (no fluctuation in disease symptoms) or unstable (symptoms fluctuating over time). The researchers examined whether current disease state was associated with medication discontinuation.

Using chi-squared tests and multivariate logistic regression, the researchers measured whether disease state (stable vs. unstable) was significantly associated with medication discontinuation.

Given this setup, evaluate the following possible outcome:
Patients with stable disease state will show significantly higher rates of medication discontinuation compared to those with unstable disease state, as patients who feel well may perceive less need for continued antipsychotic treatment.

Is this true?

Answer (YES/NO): NO